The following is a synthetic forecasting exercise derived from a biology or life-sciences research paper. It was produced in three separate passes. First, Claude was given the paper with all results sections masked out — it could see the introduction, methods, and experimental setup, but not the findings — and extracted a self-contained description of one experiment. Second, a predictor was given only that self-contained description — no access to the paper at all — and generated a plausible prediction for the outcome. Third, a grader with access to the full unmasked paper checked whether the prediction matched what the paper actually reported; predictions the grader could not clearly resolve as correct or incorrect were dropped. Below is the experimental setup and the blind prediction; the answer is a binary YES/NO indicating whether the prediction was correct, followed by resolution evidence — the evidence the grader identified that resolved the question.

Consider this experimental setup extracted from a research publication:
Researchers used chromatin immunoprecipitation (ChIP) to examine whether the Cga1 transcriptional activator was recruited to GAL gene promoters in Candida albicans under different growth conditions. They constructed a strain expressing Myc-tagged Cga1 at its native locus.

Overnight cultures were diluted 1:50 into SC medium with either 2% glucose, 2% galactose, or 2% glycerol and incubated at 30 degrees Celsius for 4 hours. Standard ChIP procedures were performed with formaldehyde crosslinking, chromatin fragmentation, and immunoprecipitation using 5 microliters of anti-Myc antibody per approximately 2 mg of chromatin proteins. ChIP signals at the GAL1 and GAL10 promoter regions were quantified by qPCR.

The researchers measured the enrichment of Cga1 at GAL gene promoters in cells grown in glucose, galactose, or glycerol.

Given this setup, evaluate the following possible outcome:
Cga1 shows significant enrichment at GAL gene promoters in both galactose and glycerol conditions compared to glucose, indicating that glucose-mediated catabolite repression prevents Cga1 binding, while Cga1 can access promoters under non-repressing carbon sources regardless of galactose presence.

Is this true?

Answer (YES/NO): NO